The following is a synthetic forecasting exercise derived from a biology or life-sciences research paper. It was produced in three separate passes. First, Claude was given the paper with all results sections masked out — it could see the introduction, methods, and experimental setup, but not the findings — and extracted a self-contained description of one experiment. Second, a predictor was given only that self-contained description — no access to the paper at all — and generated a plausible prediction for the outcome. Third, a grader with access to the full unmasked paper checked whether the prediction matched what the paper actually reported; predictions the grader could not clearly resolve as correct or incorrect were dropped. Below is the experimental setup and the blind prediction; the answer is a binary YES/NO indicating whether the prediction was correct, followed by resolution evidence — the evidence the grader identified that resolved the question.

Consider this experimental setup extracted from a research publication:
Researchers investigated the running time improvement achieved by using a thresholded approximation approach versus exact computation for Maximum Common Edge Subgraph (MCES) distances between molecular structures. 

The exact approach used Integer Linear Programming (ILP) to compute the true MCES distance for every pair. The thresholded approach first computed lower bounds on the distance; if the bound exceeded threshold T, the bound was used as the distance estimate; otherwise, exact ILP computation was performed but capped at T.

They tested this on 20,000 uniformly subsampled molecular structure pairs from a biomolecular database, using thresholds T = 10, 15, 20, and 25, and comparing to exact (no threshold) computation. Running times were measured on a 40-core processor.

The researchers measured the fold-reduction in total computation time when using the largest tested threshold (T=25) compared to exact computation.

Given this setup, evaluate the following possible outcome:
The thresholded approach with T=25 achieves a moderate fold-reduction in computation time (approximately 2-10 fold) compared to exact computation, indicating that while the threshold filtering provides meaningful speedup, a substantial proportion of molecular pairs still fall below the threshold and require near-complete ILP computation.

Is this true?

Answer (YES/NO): NO